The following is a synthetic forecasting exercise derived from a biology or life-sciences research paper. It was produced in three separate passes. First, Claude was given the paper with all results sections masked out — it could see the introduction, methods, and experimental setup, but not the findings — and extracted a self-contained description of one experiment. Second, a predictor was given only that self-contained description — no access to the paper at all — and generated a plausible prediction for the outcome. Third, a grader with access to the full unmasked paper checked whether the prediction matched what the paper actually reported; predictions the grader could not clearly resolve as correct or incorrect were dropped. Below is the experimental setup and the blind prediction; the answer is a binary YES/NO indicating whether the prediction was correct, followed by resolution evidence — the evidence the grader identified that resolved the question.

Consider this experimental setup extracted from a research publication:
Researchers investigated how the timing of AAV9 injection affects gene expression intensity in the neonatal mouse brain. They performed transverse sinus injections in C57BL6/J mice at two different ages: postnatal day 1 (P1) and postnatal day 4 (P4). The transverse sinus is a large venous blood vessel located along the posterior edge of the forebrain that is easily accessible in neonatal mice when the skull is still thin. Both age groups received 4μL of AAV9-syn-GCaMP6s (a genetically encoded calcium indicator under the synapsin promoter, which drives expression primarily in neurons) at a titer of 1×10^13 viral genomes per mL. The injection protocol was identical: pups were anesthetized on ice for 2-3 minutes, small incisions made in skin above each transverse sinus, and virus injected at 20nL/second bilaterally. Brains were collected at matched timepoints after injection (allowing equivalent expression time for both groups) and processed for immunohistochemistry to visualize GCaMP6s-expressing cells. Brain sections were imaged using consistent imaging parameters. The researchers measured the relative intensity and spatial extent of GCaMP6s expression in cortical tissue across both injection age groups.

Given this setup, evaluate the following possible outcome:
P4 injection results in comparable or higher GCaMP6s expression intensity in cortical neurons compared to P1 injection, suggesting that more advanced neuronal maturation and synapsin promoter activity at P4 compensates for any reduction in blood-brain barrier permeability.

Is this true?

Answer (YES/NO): NO